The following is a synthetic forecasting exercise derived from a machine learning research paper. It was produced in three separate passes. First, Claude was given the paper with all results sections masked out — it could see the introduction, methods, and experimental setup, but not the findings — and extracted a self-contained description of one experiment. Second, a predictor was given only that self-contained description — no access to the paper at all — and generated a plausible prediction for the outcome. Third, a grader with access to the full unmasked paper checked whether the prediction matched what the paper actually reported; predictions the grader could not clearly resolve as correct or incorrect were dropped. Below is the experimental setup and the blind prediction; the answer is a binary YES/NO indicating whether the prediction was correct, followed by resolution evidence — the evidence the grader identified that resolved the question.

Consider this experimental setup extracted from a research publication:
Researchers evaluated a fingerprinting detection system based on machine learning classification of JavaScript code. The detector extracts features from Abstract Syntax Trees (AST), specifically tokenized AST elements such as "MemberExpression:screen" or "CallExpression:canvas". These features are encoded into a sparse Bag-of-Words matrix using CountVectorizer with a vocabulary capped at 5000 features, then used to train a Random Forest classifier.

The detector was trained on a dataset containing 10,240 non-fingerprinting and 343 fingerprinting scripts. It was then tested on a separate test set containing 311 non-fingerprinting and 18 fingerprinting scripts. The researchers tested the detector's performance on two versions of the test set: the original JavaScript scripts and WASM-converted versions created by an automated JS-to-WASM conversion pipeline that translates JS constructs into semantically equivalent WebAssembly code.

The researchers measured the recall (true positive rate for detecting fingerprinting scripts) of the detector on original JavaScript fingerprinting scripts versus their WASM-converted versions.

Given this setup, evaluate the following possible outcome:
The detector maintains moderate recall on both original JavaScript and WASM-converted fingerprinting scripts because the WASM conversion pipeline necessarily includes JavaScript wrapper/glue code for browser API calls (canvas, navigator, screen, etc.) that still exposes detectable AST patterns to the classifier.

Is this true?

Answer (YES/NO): NO